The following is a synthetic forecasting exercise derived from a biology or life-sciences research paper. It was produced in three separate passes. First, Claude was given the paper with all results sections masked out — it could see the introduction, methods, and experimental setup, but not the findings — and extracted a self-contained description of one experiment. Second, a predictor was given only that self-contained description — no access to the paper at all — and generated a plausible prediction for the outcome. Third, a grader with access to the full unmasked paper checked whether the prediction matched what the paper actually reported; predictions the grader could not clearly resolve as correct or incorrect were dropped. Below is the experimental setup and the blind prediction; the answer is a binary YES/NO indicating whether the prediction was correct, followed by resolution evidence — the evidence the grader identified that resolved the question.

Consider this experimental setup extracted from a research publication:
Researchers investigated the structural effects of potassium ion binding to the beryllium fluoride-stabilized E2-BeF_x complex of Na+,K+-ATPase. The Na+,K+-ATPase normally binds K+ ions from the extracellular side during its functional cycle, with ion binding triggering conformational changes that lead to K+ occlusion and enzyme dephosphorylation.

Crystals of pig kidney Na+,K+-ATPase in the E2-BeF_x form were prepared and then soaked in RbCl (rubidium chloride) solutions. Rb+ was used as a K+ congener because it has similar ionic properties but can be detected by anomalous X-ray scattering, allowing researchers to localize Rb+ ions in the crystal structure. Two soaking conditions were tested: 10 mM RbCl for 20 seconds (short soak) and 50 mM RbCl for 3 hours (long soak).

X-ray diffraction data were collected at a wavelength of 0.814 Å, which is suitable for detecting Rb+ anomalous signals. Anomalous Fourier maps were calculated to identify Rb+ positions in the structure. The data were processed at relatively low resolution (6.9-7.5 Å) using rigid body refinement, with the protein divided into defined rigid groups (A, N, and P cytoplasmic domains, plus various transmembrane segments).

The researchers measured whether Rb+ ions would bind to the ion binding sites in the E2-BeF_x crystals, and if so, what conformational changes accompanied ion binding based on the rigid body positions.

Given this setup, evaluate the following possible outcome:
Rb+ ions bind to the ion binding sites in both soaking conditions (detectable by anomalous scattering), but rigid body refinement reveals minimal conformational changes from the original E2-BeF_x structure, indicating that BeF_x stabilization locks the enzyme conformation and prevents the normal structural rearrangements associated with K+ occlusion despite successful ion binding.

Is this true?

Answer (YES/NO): NO